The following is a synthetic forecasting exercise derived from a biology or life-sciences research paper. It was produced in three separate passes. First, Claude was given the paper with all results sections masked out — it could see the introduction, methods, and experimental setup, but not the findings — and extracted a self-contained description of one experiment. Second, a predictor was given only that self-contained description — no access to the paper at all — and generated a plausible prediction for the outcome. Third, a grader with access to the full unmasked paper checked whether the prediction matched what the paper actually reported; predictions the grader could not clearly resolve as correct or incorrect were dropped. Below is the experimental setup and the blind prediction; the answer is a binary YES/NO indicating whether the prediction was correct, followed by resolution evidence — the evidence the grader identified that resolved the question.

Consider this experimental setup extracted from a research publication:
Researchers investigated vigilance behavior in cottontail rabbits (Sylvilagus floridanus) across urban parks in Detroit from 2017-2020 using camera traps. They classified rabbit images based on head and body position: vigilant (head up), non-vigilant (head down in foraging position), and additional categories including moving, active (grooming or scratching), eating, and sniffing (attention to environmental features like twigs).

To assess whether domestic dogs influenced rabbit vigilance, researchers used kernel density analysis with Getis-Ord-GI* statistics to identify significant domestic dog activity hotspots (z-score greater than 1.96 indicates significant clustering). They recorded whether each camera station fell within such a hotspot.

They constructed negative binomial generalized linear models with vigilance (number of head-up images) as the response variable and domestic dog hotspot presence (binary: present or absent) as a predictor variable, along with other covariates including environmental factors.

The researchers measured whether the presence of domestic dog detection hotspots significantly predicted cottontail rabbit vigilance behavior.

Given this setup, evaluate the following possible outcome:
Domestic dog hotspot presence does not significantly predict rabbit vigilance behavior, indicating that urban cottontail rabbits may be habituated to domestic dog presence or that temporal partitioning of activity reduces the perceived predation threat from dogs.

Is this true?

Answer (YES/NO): NO